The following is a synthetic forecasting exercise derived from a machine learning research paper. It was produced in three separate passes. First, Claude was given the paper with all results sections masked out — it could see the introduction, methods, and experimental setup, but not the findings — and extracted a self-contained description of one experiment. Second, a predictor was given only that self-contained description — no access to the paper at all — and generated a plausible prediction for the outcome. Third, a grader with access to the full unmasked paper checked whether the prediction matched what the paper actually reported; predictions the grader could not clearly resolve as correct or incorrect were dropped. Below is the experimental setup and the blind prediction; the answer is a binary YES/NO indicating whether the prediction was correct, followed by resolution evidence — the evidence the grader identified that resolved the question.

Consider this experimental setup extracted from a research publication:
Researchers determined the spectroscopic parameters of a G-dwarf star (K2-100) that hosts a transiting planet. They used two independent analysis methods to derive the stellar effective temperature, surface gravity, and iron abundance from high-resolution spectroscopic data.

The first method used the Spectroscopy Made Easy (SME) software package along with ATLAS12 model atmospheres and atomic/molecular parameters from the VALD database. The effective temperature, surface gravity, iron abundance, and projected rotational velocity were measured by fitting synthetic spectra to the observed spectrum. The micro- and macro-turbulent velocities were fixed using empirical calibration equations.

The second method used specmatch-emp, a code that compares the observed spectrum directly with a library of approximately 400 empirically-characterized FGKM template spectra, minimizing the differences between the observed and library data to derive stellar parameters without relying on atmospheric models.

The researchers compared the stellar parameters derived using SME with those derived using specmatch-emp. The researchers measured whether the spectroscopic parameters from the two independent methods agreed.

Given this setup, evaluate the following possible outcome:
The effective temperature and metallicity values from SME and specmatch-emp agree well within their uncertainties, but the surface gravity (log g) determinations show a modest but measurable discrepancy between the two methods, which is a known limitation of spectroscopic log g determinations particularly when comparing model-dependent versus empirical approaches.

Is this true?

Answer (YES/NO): NO